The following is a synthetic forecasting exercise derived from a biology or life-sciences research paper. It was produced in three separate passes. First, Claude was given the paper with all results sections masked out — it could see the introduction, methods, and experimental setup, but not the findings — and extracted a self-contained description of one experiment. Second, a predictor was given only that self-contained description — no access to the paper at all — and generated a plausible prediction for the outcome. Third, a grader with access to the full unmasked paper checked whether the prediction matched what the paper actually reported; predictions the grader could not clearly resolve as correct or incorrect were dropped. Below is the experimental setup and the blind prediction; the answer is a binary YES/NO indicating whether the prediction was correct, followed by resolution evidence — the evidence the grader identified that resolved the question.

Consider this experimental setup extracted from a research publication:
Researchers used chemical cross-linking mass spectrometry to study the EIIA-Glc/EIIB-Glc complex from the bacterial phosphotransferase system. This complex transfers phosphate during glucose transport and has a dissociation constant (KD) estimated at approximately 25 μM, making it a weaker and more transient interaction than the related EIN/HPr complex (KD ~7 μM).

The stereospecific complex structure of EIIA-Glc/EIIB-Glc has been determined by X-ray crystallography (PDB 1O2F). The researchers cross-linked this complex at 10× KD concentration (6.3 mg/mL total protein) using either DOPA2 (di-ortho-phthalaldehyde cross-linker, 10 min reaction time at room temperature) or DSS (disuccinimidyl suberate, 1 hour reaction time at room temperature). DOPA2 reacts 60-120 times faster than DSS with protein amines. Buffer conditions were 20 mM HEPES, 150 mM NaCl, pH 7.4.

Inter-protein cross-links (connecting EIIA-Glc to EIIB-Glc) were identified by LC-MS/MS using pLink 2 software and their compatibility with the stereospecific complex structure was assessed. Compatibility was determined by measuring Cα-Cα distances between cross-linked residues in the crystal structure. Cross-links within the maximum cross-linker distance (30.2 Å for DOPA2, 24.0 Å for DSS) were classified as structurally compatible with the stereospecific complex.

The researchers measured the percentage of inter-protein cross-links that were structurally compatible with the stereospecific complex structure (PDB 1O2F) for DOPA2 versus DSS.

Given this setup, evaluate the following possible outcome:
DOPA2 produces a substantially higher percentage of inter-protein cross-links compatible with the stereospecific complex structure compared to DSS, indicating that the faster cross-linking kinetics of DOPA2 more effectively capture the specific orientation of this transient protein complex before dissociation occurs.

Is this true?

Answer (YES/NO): YES